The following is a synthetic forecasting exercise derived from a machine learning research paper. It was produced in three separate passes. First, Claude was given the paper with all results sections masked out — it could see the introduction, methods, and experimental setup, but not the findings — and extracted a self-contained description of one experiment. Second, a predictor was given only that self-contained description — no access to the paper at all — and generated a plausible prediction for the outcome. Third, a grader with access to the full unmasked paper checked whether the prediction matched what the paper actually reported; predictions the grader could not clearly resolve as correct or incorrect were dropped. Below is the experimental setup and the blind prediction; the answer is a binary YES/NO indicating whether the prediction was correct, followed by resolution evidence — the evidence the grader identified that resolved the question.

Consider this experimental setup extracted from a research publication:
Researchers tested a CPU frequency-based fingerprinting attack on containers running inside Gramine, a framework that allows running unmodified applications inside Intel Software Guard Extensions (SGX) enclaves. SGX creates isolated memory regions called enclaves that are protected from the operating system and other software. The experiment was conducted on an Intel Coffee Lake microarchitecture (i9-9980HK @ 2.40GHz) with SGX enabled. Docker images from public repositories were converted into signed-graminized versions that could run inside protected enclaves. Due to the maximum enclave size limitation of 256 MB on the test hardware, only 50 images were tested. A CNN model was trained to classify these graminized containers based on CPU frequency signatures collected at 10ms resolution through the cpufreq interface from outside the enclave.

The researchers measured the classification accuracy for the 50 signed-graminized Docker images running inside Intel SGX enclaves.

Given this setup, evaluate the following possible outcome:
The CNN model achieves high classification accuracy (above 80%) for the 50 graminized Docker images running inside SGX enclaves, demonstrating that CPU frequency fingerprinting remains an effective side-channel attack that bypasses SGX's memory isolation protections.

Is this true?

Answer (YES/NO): YES